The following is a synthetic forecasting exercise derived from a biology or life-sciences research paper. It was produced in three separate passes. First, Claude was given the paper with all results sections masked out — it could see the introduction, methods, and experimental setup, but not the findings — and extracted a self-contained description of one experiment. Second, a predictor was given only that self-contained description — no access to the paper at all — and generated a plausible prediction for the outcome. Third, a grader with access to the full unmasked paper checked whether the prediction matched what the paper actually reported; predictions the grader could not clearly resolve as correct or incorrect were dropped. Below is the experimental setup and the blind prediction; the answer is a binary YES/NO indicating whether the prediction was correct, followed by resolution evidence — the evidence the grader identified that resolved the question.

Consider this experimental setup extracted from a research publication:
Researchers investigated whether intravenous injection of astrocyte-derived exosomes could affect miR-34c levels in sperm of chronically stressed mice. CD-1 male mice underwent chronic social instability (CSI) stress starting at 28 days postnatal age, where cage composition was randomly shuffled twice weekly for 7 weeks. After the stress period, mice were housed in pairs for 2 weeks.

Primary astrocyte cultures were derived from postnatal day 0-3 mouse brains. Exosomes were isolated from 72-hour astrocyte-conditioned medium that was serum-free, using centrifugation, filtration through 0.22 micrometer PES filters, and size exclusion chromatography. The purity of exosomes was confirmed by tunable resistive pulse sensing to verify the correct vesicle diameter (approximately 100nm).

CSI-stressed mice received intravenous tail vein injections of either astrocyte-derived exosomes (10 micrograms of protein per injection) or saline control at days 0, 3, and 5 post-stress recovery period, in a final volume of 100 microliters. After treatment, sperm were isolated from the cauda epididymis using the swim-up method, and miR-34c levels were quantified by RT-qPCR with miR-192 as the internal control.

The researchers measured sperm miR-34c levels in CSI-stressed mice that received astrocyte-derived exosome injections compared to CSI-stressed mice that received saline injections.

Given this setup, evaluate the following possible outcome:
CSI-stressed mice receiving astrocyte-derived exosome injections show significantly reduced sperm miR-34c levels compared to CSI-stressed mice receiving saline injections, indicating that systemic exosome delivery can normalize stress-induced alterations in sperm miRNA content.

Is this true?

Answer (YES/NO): NO